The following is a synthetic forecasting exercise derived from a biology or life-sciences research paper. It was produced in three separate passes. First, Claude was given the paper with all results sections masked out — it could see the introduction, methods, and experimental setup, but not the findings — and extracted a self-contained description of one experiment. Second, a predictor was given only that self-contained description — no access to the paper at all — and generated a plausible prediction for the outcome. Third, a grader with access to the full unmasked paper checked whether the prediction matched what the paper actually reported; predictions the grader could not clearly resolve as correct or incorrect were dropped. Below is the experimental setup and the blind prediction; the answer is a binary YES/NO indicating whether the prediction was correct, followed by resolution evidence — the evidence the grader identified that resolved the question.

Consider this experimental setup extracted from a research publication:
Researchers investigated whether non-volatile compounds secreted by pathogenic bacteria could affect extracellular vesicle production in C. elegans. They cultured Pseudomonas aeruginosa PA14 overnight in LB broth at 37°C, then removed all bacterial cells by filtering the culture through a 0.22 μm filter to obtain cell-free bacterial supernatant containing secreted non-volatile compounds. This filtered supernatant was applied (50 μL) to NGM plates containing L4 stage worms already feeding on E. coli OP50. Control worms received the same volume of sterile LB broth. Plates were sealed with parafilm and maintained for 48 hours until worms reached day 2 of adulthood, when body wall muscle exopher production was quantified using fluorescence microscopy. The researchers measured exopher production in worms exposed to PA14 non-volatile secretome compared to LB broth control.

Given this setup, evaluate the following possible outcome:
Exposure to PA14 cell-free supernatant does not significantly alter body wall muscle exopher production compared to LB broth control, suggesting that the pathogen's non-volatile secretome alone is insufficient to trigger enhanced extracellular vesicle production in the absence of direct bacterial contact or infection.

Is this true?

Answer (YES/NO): NO